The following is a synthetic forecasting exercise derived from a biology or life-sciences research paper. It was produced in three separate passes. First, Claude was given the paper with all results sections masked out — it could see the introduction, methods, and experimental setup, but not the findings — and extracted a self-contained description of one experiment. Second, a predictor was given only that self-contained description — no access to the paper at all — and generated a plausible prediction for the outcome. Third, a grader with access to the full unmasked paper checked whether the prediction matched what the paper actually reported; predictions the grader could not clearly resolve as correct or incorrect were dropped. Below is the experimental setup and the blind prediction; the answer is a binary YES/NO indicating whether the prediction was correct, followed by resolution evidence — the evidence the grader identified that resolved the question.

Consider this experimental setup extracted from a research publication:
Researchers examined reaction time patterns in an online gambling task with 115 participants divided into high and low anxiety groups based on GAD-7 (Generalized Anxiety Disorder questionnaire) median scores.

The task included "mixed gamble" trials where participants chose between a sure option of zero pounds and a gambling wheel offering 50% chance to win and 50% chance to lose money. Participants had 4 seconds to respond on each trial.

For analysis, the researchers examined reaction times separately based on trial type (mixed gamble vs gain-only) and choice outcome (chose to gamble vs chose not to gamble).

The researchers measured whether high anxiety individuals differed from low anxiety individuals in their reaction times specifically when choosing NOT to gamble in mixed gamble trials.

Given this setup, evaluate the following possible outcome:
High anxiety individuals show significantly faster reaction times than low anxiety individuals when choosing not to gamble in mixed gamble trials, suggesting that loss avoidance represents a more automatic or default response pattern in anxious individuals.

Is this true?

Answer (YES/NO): NO